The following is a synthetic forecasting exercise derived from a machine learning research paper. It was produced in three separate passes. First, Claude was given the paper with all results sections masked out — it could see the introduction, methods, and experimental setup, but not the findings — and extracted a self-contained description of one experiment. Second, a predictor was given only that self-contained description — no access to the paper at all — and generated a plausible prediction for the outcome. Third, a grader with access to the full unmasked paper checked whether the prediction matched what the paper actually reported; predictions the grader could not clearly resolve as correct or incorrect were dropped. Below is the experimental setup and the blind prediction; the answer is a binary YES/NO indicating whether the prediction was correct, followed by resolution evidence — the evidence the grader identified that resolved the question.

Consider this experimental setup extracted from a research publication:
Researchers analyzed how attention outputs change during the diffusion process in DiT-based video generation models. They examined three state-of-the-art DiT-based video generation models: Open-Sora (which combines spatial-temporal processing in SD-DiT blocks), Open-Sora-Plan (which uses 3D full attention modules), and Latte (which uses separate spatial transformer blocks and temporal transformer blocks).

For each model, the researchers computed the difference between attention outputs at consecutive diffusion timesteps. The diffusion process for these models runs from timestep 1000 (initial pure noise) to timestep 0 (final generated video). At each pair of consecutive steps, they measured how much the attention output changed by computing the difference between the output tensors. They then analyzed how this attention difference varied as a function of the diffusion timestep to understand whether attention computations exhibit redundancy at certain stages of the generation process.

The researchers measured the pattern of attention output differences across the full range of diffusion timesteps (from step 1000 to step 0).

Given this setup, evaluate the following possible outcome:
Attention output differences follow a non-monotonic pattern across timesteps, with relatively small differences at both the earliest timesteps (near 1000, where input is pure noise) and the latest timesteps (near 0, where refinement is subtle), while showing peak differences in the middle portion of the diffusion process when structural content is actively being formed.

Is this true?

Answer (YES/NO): NO